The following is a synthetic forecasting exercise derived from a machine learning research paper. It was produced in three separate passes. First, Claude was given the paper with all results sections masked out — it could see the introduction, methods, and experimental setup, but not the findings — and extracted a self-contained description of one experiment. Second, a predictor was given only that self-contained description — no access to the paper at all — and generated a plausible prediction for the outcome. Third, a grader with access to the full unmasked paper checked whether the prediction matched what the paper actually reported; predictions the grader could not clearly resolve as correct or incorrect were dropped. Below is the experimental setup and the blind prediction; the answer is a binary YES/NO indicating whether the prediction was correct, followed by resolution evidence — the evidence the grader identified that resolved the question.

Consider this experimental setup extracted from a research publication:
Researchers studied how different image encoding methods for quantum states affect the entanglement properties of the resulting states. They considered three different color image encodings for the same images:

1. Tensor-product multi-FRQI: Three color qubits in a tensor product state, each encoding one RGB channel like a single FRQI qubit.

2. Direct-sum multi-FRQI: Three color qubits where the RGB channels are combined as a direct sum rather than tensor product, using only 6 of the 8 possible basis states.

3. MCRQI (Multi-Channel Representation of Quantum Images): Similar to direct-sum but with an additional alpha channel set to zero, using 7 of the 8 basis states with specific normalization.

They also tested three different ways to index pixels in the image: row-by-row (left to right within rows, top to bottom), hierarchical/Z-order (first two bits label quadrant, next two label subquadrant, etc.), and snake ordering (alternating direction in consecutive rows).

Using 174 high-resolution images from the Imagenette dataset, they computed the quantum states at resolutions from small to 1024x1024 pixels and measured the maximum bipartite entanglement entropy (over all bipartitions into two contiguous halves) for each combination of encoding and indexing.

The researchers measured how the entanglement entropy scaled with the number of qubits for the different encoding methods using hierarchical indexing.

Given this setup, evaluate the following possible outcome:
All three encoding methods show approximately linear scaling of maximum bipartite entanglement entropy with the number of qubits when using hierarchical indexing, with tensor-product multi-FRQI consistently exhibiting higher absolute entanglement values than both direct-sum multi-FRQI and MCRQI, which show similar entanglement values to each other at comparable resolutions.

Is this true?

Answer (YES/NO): NO